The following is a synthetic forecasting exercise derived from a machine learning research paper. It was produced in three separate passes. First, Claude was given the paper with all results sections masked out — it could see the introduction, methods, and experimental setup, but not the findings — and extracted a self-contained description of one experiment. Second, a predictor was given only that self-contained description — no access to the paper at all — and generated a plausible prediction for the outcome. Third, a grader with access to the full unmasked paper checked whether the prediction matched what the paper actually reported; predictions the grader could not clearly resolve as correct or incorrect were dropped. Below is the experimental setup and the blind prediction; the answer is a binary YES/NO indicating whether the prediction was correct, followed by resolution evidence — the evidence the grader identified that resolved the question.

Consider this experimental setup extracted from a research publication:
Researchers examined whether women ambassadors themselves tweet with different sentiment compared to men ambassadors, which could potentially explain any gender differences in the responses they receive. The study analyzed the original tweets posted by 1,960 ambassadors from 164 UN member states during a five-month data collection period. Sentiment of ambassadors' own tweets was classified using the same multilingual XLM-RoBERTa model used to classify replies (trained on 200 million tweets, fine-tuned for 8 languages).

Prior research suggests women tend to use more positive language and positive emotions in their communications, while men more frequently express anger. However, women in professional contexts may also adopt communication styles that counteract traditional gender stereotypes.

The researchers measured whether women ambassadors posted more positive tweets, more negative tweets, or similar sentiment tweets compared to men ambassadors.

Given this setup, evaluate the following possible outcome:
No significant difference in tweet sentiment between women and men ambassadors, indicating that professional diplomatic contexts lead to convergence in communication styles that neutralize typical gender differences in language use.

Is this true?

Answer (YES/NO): NO